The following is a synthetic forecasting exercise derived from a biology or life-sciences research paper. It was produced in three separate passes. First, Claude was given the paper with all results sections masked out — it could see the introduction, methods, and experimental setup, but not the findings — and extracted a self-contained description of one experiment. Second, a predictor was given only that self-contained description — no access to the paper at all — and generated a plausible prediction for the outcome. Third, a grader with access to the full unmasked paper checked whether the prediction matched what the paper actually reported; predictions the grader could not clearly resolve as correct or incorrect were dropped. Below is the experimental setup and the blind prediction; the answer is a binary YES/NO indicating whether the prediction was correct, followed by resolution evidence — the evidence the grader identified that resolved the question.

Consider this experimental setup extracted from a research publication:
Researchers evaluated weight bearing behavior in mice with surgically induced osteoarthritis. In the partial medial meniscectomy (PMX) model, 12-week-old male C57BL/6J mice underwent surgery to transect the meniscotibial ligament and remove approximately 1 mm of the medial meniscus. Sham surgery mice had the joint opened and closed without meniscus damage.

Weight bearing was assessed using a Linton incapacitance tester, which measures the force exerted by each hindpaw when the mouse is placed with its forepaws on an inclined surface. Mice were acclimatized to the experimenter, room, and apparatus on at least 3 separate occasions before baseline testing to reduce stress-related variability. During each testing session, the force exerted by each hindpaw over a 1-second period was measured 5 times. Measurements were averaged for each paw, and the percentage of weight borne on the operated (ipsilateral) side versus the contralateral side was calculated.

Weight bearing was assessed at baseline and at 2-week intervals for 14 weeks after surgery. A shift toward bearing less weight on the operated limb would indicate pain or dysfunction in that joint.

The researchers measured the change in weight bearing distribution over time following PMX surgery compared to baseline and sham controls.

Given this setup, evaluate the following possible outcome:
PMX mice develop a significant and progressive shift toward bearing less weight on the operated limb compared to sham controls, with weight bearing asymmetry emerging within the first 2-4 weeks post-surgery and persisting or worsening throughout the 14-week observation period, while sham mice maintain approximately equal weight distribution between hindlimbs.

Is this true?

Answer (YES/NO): NO